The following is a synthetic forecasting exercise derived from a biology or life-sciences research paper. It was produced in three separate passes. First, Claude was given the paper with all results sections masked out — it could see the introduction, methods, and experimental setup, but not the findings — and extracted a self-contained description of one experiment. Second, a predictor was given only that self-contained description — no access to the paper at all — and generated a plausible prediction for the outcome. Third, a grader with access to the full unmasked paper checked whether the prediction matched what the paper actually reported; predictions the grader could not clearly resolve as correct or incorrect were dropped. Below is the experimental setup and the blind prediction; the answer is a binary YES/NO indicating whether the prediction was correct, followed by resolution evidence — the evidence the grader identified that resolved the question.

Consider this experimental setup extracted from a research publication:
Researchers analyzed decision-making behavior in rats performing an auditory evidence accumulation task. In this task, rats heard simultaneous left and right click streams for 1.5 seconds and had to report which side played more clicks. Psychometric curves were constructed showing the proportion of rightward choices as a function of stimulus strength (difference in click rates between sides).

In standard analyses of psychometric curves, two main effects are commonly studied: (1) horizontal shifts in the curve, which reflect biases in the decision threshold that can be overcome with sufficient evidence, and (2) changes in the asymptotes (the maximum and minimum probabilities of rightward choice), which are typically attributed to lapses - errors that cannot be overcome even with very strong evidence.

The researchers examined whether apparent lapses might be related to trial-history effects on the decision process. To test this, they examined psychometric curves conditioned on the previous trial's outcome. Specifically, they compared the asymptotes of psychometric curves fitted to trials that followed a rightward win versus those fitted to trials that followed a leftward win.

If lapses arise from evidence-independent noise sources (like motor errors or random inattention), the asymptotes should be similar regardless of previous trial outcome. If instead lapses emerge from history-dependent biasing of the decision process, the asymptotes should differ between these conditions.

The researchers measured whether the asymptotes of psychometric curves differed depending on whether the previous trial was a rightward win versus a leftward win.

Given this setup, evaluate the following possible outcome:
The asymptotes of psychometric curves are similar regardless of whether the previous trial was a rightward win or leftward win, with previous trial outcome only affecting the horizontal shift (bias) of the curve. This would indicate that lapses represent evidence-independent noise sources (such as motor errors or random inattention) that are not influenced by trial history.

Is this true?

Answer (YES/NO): NO